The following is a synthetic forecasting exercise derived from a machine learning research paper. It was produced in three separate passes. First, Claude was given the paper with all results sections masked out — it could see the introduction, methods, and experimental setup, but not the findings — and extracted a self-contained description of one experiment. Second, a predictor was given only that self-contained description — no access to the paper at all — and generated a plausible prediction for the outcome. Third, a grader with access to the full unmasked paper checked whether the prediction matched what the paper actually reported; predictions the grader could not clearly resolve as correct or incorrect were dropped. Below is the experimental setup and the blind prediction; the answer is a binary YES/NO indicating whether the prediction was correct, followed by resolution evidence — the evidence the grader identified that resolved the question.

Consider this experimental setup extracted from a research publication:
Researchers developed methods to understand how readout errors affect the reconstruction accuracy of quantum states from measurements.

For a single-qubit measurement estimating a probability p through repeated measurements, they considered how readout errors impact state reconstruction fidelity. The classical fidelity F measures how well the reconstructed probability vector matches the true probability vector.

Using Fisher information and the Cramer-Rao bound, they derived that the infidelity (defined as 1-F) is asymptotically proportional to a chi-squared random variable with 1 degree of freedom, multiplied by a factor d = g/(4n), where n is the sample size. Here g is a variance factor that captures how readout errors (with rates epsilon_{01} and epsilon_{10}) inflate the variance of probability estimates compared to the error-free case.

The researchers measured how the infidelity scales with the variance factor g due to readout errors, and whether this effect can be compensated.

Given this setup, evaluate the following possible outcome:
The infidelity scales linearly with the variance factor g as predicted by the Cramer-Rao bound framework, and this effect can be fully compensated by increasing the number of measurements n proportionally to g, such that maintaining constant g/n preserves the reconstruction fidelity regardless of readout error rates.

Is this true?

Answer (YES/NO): YES